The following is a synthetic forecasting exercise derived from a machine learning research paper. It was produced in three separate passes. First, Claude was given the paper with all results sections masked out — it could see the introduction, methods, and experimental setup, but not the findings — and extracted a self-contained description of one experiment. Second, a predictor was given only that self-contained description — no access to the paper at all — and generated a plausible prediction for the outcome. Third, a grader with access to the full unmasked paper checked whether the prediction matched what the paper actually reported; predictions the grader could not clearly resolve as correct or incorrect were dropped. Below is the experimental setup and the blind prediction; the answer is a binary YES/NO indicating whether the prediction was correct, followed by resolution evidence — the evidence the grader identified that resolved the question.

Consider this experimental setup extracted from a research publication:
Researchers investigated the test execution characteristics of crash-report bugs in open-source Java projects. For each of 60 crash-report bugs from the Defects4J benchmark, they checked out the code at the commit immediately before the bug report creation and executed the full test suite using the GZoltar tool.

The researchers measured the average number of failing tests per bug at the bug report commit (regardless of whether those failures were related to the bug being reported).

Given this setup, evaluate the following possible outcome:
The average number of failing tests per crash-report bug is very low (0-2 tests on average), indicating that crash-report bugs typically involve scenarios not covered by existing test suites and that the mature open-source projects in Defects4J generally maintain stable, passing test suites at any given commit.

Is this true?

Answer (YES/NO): NO